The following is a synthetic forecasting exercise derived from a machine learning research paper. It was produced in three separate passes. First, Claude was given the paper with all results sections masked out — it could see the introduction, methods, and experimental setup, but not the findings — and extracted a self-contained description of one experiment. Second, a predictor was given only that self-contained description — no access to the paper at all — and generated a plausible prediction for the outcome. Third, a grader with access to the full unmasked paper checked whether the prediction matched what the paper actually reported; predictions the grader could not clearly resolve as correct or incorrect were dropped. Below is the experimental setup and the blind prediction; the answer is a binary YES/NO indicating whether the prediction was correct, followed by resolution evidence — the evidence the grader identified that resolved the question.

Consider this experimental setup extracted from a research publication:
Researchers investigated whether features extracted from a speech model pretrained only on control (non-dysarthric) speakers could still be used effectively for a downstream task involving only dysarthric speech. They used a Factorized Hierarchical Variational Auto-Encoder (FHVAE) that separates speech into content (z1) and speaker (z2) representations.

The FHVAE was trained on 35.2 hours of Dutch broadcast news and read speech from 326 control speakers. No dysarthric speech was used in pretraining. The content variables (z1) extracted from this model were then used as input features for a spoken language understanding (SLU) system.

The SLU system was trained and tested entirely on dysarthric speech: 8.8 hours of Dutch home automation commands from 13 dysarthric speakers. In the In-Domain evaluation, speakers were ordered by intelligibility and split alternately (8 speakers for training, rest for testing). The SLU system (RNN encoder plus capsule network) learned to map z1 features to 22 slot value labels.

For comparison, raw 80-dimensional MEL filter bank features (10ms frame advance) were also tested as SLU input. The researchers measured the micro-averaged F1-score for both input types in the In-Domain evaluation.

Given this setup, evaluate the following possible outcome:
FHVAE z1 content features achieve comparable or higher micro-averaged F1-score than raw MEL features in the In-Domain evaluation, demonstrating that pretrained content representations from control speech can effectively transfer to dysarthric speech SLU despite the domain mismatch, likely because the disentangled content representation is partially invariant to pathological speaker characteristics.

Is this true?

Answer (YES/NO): YES